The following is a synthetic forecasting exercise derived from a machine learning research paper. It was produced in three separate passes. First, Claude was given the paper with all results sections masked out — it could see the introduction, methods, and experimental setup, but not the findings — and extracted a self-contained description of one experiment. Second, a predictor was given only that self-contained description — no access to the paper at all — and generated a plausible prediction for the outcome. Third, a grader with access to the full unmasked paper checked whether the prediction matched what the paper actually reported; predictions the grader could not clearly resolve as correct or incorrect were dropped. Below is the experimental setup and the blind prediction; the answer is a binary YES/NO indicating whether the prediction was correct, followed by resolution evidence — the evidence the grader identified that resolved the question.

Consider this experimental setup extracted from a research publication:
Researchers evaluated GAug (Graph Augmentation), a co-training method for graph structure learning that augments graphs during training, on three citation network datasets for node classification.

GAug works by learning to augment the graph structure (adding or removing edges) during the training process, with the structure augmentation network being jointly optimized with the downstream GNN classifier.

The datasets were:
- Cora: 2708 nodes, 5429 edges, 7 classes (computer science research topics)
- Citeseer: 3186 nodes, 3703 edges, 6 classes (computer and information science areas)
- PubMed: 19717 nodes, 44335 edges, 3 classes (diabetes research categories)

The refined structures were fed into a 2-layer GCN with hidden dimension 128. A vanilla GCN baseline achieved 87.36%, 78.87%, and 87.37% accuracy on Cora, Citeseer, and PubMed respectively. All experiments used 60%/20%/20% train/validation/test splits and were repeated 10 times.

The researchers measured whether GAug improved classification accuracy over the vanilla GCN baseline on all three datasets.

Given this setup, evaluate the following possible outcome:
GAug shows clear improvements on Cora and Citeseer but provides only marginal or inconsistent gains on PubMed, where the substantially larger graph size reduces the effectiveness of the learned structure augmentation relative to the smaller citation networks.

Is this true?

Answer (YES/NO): NO